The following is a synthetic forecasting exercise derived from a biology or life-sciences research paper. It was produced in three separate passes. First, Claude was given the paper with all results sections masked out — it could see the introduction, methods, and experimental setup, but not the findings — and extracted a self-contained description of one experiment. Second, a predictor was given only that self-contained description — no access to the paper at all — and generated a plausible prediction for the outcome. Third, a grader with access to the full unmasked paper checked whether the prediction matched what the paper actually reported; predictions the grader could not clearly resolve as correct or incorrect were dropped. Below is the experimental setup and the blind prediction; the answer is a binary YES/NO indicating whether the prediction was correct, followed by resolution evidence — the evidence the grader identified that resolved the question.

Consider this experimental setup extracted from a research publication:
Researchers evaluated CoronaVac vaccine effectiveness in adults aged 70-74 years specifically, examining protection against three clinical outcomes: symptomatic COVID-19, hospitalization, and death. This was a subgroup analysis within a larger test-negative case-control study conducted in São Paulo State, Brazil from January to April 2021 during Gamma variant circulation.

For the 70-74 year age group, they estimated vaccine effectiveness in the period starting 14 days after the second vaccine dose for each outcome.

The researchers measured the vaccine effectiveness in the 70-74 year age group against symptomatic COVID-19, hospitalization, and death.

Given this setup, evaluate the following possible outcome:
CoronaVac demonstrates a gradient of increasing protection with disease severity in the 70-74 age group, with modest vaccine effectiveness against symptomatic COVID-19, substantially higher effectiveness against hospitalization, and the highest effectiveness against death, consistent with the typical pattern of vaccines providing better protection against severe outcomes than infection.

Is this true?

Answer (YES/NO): YES